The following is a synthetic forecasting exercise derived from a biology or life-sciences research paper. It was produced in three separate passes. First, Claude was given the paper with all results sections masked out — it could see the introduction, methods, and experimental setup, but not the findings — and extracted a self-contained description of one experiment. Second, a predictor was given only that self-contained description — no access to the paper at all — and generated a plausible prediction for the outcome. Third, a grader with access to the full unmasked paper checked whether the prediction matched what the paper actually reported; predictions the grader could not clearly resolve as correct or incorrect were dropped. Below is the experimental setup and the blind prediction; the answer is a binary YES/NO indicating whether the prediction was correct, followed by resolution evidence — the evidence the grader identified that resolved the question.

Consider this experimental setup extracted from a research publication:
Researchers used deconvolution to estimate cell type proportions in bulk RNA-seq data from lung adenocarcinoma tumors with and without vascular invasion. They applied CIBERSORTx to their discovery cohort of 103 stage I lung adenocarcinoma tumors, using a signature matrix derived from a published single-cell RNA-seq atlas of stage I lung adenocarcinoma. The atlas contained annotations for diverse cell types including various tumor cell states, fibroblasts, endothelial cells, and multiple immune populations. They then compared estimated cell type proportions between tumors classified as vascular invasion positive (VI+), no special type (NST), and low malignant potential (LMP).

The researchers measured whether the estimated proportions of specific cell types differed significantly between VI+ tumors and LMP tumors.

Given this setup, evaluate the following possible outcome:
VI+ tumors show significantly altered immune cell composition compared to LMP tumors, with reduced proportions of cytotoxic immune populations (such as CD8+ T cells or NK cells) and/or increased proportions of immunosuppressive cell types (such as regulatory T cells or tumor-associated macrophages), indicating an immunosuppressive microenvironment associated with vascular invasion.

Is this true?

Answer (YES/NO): NO